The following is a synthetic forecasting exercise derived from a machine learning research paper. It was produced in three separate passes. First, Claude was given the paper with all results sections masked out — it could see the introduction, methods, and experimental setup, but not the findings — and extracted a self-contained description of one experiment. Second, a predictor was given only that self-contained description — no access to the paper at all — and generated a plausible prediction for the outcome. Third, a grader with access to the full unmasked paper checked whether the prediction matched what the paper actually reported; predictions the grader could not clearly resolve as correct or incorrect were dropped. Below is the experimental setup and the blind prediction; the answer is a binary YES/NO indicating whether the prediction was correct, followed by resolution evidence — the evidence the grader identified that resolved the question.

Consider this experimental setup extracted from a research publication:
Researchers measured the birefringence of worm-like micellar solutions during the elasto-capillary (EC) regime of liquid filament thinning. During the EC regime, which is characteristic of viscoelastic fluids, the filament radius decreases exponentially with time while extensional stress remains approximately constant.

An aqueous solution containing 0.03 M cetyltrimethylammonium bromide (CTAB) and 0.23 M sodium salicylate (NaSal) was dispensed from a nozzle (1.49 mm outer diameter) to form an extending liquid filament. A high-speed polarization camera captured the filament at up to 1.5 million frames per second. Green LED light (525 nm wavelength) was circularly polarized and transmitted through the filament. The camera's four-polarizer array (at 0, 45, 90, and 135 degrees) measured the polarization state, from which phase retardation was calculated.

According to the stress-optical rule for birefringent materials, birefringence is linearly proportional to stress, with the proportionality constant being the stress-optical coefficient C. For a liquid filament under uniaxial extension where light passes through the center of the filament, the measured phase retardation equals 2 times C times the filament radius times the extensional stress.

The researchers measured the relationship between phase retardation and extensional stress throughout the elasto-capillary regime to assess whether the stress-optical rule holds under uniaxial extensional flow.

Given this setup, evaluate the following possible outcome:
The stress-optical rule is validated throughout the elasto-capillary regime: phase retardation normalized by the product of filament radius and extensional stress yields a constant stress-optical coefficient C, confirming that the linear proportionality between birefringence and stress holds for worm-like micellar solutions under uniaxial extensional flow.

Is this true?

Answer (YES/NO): YES